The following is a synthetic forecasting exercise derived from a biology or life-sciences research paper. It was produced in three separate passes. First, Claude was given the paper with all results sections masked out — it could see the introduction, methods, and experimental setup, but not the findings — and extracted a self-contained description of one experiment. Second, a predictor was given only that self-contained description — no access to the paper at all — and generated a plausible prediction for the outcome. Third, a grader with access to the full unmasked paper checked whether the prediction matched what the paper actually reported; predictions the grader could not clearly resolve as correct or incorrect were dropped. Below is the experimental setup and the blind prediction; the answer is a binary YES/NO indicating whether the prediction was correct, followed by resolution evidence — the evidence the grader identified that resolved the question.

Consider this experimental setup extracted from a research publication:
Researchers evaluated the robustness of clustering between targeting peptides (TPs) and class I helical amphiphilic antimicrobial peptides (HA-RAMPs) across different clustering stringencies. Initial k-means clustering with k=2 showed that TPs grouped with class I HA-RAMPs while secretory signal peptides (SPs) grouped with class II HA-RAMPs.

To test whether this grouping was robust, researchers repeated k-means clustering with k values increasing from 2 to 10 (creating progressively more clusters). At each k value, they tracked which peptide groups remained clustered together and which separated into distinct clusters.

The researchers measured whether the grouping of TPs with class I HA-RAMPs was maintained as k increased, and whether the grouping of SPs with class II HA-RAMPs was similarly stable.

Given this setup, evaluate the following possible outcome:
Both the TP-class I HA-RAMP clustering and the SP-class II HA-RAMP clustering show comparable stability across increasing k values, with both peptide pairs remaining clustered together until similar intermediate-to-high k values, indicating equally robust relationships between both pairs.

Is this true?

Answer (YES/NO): NO